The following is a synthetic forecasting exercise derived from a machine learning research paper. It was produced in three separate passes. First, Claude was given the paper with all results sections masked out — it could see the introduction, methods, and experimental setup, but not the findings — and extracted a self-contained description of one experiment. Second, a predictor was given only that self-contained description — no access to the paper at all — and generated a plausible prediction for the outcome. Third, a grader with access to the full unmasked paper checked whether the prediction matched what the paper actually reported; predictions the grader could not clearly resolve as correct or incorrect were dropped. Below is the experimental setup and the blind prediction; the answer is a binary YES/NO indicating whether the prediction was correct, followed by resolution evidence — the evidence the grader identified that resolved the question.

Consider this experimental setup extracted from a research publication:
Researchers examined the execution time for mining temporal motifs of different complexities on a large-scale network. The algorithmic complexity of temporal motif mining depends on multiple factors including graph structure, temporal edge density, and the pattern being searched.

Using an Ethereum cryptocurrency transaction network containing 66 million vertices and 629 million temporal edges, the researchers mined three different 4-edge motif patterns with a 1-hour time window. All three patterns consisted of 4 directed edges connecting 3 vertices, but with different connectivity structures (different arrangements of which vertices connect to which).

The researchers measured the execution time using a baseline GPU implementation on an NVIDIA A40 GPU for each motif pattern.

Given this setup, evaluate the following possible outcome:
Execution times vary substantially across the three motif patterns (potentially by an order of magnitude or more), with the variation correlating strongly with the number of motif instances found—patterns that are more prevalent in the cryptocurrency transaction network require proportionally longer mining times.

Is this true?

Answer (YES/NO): NO